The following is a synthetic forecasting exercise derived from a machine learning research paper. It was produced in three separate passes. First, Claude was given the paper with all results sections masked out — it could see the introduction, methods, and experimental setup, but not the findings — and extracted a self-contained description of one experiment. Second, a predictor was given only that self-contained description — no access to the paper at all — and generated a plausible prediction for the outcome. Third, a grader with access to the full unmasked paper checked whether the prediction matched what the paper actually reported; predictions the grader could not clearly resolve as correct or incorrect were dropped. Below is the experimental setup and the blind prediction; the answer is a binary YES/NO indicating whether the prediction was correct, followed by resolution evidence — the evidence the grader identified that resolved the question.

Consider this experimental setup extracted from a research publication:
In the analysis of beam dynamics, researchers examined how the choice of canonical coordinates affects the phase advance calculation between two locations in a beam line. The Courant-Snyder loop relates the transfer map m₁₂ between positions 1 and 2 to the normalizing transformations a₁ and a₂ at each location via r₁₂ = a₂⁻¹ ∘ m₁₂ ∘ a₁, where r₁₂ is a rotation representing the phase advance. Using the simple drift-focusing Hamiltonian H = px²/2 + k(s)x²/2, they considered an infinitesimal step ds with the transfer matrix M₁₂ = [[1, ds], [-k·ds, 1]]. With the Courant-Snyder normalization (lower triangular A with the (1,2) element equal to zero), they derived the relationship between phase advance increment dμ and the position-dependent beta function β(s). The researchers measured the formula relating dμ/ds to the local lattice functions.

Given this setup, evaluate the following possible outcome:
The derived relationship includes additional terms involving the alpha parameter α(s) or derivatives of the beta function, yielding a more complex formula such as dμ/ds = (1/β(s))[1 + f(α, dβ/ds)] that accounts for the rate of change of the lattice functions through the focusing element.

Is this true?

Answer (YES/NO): NO